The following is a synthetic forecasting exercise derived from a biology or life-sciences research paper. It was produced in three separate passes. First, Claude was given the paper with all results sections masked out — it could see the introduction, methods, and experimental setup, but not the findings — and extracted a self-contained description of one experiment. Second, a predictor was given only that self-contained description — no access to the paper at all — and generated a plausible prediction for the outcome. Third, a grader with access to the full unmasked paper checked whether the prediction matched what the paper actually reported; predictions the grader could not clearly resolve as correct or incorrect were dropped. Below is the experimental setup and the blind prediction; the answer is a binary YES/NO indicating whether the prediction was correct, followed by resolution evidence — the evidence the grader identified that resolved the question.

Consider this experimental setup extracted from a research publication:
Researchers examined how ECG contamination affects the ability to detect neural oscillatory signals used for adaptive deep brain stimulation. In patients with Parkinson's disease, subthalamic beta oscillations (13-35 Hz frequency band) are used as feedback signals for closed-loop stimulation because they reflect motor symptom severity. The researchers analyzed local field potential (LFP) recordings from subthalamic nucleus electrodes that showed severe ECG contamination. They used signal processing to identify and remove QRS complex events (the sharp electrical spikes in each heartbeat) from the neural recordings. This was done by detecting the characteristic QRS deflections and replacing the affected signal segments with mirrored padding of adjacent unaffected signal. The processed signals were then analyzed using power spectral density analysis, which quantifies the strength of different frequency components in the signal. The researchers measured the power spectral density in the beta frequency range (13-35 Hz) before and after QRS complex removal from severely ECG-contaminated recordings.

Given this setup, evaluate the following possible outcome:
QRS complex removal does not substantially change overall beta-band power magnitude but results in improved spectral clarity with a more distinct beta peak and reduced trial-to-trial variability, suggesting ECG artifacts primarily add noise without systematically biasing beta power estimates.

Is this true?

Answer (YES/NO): NO